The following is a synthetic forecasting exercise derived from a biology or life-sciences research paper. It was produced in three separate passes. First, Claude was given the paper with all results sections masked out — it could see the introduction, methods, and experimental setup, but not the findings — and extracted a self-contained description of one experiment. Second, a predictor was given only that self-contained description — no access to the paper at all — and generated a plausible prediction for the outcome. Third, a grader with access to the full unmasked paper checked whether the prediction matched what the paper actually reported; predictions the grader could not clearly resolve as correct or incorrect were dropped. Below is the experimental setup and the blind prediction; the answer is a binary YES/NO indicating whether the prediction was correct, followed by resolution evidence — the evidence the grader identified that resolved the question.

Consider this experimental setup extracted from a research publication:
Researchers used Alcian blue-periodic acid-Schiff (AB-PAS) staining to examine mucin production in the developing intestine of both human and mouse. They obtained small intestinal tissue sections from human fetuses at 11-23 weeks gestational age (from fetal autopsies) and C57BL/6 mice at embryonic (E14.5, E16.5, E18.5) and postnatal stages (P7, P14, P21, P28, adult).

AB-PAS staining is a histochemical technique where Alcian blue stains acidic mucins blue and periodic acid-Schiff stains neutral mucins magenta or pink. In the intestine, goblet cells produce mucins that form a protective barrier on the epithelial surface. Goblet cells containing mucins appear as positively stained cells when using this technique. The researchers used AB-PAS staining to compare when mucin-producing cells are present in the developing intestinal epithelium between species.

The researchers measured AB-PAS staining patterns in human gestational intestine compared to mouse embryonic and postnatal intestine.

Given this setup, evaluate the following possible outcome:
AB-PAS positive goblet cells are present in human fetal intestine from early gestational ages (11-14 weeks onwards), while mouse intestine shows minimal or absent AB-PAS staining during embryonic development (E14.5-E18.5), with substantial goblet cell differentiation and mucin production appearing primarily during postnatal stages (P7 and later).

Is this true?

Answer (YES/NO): NO